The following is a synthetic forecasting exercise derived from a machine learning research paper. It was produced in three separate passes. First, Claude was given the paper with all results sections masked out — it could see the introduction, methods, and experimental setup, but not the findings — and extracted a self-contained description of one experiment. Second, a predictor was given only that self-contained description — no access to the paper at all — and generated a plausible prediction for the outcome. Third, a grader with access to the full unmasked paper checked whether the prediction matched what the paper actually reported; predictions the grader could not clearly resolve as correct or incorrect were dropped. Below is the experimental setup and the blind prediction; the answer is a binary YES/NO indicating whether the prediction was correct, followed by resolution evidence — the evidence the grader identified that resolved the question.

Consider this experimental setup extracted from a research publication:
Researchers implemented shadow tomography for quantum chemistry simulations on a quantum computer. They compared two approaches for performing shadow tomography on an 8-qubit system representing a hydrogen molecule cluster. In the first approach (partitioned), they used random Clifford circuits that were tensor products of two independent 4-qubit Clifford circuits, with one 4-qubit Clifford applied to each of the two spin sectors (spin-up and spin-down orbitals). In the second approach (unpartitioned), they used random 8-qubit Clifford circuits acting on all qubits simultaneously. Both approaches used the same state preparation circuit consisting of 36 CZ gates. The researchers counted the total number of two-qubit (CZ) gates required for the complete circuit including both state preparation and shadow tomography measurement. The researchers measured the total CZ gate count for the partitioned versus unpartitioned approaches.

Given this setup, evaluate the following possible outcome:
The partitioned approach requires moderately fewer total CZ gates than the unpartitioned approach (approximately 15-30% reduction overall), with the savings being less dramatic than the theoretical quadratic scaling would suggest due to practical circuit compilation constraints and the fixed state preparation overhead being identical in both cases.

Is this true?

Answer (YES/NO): NO